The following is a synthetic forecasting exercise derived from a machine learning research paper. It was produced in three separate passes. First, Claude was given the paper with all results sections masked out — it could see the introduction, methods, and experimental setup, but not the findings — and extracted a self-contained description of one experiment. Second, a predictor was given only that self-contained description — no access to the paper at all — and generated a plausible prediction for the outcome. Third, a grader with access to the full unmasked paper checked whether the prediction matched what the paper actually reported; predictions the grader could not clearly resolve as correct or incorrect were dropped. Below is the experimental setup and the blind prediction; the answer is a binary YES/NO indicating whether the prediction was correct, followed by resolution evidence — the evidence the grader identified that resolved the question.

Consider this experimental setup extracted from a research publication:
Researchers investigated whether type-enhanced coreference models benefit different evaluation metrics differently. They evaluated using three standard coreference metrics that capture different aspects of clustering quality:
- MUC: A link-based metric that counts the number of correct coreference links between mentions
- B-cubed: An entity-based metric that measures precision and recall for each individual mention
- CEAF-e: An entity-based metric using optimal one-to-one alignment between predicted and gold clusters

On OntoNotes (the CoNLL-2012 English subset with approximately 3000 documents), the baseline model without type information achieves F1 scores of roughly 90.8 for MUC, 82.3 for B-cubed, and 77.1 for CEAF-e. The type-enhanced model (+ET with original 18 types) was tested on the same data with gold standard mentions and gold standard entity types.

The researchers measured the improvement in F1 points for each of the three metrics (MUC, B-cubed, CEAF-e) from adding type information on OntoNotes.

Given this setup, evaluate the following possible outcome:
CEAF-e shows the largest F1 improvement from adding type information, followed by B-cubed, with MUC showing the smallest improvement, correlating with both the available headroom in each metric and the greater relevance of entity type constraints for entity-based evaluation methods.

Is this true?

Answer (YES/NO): NO